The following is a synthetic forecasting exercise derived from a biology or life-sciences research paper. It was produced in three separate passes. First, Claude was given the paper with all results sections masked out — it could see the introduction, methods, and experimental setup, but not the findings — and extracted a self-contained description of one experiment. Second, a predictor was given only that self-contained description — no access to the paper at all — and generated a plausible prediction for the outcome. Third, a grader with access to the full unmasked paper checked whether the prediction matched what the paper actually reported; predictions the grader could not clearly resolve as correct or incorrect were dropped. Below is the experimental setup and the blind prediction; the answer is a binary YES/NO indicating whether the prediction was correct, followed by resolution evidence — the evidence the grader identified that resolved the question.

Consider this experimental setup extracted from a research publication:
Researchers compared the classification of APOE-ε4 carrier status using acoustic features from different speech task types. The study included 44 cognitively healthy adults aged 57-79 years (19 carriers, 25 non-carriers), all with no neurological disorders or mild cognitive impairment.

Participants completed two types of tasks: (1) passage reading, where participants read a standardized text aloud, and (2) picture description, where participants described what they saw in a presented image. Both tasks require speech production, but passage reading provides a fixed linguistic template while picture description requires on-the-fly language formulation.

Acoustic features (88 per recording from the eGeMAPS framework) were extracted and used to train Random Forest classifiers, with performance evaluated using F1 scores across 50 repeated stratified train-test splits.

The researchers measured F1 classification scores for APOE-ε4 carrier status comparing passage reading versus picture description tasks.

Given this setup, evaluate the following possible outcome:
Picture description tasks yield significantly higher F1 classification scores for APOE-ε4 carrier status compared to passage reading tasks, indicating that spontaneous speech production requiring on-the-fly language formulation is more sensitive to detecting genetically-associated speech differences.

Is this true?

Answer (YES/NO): NO